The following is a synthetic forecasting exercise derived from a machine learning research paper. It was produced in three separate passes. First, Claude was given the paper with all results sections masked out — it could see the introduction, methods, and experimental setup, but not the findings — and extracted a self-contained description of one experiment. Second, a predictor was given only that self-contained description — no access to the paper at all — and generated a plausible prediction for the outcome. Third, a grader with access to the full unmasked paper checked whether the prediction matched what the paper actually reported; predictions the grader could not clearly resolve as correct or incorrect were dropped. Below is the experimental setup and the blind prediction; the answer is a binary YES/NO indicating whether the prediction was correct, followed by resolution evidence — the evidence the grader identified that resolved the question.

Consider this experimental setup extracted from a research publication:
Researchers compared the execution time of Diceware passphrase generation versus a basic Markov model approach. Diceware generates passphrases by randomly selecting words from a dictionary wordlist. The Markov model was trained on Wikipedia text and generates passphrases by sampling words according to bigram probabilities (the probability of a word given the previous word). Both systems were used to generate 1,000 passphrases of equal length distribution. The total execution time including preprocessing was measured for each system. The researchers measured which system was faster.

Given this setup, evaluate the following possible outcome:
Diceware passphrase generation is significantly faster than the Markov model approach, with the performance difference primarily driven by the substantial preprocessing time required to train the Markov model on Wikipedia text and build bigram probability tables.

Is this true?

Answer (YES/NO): NO